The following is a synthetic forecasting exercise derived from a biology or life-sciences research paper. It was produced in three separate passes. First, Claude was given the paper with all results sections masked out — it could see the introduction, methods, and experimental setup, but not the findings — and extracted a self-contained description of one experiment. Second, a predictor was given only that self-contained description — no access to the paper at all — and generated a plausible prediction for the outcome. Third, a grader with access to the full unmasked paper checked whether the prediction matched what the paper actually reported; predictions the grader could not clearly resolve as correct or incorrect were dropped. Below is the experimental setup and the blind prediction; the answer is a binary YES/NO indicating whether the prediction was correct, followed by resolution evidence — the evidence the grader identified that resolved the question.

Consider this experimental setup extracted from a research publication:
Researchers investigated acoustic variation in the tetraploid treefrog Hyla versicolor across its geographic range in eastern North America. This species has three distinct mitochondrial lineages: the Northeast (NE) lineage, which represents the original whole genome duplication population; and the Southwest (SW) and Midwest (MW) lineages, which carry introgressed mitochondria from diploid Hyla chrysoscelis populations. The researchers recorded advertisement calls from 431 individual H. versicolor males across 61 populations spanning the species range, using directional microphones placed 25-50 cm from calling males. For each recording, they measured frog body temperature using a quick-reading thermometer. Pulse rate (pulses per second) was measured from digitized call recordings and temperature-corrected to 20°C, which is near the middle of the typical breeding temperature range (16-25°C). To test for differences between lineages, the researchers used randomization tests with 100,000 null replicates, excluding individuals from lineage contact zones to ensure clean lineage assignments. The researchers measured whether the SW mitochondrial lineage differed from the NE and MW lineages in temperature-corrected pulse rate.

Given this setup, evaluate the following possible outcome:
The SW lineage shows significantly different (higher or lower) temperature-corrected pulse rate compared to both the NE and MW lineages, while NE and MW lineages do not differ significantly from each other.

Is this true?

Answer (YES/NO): NO